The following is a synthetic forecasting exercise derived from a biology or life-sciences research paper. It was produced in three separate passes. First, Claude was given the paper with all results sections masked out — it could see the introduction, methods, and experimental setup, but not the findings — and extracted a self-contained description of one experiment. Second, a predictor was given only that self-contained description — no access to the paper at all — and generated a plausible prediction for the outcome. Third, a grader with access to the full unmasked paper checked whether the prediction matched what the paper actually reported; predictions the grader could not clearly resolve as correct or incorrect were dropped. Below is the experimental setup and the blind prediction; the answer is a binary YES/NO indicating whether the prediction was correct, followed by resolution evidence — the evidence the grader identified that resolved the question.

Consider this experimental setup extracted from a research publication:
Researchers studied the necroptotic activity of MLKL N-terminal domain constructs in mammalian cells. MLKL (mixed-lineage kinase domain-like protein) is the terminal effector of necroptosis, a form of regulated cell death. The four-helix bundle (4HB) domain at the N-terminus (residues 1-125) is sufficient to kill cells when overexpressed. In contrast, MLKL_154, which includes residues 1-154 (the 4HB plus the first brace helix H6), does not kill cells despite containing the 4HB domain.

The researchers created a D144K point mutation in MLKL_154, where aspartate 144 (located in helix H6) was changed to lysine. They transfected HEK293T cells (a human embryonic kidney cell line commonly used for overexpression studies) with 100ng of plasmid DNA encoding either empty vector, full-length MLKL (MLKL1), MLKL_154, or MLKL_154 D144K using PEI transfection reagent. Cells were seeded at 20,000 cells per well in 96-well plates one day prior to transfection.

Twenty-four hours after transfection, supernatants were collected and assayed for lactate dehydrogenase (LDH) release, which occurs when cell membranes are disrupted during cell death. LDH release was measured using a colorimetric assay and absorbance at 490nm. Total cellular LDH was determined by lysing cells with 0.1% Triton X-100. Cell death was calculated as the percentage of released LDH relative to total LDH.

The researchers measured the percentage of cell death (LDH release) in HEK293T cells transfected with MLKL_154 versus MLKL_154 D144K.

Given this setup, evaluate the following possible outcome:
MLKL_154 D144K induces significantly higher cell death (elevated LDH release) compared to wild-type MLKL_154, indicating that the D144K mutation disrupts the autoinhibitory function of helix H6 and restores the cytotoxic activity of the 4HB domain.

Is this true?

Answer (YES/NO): YES